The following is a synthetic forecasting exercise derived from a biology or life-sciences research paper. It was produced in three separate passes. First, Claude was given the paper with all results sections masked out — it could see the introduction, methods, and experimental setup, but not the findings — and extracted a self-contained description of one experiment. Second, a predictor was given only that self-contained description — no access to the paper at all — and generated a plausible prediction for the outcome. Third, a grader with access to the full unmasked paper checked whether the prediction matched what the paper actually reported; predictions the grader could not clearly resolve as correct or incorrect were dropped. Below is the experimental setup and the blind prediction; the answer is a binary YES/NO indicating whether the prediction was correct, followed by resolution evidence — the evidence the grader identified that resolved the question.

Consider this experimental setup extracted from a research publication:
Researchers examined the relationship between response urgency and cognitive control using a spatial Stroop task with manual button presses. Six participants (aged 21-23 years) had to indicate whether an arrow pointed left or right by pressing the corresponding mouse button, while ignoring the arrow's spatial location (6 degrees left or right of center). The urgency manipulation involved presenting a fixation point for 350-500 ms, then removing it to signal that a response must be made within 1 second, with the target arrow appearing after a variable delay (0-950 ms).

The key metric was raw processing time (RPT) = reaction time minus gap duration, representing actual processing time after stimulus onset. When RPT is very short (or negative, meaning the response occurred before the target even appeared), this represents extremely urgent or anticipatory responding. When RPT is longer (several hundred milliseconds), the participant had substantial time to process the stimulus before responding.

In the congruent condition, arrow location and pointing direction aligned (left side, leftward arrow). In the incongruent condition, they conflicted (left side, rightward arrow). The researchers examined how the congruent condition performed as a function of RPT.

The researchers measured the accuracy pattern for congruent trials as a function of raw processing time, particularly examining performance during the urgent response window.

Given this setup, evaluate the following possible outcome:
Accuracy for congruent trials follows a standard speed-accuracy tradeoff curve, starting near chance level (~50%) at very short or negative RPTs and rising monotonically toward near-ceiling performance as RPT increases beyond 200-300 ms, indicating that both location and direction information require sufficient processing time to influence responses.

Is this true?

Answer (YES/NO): YES